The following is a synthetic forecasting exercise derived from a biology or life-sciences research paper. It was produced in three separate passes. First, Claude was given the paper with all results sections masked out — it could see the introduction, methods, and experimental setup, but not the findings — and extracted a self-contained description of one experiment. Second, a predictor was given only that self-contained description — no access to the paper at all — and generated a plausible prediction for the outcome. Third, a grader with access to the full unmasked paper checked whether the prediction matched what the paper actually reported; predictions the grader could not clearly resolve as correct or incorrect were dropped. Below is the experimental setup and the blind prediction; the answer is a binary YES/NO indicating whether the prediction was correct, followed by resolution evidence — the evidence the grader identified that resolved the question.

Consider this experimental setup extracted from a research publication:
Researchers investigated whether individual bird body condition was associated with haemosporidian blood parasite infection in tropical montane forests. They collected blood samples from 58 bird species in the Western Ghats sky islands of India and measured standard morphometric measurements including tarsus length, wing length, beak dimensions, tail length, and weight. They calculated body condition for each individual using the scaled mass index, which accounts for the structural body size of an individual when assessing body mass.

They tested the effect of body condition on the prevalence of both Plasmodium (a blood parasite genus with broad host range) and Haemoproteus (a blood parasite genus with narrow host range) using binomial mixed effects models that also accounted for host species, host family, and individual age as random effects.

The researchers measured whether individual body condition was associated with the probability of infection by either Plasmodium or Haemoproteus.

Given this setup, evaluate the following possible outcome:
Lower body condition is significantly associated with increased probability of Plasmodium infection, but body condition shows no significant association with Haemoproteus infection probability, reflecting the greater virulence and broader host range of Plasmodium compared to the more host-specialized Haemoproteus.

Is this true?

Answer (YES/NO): NO